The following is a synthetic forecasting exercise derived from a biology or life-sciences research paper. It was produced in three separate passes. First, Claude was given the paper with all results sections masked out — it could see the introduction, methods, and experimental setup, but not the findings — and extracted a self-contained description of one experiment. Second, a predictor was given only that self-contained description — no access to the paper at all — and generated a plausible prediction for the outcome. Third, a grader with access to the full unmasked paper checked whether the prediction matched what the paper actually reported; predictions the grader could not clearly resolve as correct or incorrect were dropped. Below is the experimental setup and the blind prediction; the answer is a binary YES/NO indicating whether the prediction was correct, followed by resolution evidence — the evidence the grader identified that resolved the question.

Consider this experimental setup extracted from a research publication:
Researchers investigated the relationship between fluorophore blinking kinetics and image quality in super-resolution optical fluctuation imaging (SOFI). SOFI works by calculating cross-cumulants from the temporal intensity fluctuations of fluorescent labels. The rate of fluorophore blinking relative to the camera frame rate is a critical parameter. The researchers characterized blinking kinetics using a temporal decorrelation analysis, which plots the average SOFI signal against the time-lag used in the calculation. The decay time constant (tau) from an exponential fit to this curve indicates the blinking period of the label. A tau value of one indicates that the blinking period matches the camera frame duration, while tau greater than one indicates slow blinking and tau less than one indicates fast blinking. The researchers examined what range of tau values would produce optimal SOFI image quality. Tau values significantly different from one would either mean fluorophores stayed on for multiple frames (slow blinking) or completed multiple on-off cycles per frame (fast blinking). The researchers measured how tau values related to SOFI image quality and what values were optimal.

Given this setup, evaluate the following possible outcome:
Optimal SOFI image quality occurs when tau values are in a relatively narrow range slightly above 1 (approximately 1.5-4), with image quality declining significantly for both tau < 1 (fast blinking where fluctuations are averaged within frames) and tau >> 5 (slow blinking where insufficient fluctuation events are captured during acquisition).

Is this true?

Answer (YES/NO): NO